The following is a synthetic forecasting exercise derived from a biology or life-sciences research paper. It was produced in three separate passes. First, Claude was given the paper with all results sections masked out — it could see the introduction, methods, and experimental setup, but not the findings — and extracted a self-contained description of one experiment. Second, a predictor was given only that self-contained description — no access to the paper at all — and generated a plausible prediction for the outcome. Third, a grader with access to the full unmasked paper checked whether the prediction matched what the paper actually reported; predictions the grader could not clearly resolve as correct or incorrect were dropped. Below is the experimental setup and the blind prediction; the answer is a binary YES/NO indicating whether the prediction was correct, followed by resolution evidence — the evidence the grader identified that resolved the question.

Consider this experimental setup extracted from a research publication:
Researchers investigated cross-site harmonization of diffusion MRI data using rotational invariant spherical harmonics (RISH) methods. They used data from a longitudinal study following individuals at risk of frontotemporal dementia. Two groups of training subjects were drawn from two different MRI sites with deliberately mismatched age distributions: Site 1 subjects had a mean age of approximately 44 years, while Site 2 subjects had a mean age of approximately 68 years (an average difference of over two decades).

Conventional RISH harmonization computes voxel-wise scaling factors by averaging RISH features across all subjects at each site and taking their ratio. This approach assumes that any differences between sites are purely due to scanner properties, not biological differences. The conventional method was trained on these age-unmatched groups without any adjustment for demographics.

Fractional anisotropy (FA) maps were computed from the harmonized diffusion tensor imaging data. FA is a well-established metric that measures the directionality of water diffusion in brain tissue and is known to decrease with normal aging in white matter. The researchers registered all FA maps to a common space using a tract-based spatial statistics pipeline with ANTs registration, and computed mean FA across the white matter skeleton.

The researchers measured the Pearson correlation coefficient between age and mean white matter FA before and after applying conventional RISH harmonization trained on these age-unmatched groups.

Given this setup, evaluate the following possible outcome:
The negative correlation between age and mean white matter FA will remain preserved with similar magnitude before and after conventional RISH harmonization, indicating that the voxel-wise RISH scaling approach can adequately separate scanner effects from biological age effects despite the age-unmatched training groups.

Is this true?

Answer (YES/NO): NO